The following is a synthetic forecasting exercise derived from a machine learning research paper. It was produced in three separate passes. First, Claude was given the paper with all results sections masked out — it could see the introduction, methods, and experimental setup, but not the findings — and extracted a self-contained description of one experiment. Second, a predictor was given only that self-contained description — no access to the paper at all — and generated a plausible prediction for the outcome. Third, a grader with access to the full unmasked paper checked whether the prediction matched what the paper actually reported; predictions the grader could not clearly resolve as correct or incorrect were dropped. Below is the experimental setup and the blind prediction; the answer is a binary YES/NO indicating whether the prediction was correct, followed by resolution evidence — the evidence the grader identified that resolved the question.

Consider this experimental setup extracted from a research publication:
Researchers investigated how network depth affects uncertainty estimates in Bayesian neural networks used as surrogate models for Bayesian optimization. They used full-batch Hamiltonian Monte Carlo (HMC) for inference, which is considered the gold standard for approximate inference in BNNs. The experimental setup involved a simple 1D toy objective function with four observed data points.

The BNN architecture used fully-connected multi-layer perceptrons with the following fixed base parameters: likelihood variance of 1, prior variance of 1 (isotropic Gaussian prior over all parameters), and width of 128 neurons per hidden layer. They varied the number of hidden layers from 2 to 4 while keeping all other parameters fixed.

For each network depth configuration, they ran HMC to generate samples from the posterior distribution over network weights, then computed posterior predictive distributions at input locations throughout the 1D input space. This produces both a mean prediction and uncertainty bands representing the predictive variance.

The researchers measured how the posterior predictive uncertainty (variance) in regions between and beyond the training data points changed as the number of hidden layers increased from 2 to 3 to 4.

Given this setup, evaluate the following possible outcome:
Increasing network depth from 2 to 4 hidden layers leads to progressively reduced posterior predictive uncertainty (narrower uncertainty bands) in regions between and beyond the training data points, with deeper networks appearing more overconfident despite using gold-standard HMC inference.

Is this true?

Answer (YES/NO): NO